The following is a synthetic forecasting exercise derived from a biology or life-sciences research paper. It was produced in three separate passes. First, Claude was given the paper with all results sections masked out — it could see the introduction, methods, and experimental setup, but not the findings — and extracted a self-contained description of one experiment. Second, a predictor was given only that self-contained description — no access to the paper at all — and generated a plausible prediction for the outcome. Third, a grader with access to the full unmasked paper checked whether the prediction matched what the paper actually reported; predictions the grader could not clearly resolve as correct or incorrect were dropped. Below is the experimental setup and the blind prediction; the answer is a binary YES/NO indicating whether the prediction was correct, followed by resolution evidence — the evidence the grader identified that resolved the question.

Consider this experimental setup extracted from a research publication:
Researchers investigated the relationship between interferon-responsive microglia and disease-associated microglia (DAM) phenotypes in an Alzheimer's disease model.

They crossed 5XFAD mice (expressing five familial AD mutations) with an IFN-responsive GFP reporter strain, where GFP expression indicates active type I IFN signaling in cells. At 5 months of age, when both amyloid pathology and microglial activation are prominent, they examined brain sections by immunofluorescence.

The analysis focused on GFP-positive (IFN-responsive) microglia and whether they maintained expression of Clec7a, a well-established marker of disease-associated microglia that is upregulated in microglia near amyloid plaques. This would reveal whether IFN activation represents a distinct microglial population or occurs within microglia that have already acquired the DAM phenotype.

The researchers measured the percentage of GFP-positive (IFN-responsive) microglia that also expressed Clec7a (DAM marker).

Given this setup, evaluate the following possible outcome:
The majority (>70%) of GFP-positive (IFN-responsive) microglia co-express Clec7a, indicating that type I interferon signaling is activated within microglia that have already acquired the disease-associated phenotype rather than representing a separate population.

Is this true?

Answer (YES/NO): YES